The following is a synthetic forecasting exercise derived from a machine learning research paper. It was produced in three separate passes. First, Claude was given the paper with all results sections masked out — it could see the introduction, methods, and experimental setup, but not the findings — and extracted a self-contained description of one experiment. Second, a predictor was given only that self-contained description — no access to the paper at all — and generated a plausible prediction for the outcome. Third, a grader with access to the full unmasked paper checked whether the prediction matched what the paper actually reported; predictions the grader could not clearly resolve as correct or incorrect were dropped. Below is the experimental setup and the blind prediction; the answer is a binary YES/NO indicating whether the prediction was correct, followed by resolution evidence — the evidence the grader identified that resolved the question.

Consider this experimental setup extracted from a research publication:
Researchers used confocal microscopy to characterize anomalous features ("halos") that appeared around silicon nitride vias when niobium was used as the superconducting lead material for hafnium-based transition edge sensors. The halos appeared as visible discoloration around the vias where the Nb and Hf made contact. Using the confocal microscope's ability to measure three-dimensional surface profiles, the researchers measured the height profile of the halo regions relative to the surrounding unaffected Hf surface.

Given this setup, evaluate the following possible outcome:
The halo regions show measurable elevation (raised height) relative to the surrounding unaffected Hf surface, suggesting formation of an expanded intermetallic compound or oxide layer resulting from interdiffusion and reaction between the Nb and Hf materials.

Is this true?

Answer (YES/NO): YES